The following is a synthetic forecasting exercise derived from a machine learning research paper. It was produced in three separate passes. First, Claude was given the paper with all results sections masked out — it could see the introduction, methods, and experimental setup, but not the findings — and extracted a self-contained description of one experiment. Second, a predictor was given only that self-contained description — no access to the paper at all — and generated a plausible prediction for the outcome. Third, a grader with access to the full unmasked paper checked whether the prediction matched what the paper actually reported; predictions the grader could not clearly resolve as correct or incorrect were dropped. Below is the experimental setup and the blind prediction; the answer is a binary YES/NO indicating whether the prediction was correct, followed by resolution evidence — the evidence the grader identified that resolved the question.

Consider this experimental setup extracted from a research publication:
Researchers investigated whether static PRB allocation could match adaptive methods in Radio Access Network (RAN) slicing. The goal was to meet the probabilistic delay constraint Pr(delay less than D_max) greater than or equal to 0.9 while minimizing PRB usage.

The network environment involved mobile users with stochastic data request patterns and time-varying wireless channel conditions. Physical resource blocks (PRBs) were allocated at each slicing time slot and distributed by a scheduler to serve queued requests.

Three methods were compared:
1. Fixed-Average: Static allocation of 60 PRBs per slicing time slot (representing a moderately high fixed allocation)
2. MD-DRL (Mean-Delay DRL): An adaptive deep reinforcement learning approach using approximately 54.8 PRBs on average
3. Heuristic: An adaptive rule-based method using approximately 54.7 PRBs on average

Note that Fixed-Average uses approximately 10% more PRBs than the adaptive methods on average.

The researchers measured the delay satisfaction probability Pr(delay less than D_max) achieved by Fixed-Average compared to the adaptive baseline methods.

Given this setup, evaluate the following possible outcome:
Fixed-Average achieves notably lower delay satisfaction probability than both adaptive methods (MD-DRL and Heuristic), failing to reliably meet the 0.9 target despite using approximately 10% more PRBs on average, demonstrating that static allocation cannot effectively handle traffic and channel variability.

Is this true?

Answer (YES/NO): NO